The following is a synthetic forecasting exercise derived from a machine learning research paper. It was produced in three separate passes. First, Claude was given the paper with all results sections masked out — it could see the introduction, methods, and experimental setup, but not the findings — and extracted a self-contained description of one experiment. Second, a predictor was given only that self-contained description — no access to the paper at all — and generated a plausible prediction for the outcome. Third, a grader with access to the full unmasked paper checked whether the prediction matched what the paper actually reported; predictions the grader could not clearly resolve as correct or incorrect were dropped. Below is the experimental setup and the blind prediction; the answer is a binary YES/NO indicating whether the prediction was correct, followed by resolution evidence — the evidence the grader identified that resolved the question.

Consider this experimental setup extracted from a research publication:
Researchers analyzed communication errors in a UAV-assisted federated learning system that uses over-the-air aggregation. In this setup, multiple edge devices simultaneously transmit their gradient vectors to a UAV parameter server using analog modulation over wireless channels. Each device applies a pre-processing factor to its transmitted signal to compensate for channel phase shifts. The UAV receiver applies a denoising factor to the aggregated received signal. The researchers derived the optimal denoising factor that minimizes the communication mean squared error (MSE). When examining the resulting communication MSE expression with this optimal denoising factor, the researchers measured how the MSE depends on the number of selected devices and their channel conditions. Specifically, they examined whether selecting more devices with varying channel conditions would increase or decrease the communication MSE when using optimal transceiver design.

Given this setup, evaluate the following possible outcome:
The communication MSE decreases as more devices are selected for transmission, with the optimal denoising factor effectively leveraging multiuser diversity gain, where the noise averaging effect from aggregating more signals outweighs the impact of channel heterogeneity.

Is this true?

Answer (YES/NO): NO